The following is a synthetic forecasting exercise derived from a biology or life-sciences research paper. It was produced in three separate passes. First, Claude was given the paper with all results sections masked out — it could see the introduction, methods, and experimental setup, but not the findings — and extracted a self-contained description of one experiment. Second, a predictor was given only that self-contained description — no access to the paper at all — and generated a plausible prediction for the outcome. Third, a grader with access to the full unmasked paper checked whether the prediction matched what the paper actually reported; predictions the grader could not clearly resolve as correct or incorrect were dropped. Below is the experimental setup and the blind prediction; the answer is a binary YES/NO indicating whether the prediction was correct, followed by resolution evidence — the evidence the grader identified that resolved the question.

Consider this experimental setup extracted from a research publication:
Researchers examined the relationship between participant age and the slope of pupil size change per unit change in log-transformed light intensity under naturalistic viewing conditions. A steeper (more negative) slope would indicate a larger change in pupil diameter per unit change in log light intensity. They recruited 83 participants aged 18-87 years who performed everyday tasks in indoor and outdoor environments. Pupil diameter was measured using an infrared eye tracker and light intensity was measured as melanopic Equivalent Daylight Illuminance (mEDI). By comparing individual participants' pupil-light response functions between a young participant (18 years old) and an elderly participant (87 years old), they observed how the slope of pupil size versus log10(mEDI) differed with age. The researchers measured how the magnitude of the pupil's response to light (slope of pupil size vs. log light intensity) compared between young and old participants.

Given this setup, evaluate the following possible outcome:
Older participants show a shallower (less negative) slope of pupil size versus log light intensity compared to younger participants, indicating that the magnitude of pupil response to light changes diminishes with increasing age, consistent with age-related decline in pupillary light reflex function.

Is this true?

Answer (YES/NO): YES